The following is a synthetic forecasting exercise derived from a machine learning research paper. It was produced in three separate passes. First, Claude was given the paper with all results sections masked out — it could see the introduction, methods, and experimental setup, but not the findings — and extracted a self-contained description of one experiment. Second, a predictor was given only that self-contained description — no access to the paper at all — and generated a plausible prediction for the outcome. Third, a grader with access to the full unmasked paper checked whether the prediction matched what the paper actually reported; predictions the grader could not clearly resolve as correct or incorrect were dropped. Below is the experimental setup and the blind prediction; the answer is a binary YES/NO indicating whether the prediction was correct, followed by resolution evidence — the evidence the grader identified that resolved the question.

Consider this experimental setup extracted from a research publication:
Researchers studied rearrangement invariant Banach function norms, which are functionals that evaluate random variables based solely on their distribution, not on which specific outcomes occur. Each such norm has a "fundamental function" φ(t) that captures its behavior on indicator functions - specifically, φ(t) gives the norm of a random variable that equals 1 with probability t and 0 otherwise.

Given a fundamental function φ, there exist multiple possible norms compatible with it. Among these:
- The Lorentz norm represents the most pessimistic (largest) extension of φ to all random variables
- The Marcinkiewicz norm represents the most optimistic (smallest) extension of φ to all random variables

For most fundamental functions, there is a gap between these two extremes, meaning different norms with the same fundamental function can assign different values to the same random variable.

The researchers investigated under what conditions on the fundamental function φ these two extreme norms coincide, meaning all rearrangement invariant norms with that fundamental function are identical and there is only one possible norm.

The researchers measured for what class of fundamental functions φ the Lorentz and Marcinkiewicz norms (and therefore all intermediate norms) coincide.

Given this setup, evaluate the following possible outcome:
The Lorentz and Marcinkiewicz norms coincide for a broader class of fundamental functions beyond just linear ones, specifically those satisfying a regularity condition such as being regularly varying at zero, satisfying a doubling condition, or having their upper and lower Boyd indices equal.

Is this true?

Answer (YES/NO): NO